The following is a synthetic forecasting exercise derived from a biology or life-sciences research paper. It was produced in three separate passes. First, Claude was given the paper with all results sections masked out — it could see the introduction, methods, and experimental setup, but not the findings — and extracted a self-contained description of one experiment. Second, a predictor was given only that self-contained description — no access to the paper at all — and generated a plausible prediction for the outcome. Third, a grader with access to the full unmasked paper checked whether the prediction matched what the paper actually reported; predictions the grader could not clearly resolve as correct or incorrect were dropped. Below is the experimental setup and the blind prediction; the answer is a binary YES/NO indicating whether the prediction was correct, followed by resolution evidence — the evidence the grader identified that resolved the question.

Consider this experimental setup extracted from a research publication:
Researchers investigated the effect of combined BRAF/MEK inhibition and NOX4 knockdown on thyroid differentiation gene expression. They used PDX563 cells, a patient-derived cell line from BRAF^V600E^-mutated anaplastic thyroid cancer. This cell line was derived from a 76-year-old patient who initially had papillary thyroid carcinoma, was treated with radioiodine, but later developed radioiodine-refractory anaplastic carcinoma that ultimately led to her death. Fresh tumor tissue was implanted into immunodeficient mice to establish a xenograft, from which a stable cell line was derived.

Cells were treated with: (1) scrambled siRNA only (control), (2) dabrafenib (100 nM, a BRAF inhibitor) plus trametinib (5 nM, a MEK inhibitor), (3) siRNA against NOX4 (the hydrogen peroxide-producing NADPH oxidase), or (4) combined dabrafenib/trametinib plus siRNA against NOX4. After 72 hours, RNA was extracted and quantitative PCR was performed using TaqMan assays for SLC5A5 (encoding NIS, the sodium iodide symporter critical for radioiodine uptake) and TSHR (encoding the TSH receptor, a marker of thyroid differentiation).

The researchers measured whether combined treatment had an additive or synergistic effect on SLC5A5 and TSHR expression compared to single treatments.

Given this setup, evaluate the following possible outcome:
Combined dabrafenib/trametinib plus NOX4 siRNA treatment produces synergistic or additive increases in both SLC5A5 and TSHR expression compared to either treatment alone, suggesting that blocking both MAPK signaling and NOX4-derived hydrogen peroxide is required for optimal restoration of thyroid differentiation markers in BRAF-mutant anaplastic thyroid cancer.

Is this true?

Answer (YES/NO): YES